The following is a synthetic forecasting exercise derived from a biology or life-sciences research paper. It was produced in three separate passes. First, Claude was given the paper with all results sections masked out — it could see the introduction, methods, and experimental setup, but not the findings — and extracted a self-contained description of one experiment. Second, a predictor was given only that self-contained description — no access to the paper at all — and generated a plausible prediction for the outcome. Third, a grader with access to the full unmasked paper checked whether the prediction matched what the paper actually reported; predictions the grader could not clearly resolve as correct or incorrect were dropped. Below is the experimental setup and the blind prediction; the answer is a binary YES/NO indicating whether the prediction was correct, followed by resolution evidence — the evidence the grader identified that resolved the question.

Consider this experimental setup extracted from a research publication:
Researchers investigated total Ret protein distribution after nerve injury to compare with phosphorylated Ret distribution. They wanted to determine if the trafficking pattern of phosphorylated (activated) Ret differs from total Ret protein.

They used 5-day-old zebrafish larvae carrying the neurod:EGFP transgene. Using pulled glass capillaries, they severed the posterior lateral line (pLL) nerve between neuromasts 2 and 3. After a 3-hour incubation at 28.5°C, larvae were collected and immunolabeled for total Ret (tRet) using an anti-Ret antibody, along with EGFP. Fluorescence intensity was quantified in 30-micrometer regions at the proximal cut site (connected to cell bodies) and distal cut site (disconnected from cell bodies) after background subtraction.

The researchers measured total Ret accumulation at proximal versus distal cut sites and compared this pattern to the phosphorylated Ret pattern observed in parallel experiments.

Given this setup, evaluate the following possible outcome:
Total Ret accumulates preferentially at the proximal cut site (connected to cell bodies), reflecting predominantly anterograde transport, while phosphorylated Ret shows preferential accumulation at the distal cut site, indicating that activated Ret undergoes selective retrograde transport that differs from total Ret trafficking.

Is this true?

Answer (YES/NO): NO